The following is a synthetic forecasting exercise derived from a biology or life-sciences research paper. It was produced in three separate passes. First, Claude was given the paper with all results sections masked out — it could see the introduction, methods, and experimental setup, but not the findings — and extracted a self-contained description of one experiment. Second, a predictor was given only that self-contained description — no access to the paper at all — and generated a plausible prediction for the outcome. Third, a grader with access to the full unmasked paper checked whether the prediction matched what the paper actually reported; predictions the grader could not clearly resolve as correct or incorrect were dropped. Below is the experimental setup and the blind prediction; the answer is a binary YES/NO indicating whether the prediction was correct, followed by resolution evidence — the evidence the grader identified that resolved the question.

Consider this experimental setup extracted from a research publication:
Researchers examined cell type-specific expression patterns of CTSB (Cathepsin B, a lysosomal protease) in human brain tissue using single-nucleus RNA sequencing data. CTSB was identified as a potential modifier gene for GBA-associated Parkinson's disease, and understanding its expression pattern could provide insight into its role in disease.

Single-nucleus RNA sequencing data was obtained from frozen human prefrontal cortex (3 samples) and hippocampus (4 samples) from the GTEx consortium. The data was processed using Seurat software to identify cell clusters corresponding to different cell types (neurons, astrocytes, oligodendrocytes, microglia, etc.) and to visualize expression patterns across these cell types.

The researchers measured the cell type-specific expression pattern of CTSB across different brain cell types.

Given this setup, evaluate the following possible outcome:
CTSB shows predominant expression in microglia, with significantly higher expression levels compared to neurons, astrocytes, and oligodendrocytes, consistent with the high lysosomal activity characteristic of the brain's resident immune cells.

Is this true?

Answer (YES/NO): NO